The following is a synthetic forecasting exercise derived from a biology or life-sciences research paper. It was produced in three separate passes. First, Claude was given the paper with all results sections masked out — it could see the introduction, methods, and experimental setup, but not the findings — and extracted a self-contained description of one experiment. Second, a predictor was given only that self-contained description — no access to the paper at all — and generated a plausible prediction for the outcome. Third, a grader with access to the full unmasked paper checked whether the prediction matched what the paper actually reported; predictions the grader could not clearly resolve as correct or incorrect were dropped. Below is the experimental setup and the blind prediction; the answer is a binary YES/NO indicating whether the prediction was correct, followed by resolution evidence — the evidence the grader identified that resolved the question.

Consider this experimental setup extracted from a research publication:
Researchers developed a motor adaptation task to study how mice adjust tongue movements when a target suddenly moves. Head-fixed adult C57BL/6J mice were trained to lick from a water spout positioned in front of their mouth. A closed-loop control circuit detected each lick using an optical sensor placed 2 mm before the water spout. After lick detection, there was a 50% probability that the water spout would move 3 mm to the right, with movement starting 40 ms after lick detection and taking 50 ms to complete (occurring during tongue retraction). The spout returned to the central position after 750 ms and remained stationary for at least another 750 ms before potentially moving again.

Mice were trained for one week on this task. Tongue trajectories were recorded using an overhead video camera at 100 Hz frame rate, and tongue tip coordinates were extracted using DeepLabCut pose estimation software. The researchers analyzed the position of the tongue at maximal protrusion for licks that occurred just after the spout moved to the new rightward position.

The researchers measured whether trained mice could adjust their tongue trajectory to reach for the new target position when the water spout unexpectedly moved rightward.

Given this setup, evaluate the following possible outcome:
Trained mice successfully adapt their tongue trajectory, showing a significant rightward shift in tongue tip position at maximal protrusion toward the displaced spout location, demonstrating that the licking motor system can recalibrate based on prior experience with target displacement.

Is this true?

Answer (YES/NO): YES